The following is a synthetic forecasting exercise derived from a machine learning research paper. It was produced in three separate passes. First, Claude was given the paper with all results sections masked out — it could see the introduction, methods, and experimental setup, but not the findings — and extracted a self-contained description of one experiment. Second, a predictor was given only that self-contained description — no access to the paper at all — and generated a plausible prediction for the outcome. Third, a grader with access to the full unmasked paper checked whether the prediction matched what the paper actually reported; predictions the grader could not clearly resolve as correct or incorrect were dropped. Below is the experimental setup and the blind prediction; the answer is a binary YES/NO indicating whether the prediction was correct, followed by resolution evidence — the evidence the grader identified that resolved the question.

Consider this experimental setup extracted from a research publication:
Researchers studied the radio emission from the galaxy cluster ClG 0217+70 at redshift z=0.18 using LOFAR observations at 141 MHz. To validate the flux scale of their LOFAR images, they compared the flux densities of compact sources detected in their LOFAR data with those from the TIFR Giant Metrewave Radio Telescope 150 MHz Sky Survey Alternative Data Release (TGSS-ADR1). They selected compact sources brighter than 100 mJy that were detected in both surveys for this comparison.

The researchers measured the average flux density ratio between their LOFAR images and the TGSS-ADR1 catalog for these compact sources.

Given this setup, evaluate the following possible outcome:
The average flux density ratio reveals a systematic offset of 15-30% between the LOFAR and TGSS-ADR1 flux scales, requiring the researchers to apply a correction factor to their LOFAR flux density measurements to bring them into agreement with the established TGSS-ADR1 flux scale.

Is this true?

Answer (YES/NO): NO